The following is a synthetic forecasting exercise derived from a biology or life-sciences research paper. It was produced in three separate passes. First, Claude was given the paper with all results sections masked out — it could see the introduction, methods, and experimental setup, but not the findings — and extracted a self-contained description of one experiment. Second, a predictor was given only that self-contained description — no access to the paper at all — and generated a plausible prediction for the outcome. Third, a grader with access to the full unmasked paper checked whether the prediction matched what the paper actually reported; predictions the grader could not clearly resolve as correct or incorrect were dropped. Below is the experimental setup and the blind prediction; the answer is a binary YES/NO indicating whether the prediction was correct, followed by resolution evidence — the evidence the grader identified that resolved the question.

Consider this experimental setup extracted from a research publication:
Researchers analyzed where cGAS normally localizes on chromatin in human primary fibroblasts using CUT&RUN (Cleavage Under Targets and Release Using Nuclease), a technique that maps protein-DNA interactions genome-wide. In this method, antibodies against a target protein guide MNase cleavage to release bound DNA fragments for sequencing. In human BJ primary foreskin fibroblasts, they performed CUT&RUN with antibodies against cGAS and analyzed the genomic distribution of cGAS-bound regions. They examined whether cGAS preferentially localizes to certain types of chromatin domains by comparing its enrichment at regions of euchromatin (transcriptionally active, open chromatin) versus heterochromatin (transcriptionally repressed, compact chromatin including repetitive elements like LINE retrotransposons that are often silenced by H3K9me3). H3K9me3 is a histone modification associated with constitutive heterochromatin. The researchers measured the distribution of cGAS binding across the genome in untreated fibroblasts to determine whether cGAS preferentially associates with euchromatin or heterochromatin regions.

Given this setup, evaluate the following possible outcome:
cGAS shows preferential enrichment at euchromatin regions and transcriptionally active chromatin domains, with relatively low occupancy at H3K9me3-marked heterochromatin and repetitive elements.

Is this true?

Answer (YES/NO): NO